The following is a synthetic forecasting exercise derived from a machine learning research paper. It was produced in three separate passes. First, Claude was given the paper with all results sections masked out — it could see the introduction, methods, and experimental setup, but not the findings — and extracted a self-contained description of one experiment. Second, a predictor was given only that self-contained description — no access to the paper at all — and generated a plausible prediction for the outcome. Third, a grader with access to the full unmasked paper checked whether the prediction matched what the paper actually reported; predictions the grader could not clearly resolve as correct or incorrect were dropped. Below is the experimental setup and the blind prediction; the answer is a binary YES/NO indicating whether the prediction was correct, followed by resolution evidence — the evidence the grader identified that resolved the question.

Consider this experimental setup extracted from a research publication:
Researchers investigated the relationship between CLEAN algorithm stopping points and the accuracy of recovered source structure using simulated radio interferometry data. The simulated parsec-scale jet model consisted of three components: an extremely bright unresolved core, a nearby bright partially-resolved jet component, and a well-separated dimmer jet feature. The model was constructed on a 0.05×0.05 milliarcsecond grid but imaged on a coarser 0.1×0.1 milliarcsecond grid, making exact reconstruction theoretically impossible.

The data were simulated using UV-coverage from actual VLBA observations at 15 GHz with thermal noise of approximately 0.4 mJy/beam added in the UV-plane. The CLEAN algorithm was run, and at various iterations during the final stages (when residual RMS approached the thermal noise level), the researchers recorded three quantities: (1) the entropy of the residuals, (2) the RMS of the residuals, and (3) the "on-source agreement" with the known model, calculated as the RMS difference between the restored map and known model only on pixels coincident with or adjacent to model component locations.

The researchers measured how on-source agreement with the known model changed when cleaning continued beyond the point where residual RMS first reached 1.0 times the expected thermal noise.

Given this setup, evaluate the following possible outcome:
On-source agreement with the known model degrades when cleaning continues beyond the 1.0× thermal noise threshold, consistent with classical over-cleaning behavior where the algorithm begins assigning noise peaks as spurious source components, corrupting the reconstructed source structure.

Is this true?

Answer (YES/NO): NO